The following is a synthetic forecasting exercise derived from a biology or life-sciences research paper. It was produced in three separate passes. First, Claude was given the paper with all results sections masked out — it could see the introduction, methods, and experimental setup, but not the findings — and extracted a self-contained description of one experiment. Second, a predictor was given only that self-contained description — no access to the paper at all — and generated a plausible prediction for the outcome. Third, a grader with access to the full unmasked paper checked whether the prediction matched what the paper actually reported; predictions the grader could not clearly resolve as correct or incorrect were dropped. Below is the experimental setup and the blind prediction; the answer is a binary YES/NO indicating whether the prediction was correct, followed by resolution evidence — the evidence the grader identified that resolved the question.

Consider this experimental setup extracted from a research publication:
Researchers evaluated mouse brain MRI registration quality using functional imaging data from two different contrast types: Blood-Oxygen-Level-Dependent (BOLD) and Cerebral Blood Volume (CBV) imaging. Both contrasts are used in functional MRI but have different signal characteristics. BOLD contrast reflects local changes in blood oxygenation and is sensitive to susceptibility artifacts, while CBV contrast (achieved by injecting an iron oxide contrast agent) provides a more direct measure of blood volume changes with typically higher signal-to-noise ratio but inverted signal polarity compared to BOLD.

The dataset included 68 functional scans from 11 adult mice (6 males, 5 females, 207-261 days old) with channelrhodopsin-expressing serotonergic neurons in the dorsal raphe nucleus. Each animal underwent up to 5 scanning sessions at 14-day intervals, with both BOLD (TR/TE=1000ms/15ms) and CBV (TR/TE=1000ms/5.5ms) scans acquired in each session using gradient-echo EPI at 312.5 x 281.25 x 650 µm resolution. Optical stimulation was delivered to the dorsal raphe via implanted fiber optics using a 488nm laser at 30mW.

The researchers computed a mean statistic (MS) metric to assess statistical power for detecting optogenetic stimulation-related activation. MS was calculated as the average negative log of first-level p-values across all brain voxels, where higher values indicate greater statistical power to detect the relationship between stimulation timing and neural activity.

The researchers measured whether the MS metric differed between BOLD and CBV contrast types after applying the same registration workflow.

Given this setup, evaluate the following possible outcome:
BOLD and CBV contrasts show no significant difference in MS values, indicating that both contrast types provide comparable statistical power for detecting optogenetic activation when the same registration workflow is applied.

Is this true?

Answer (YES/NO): YES